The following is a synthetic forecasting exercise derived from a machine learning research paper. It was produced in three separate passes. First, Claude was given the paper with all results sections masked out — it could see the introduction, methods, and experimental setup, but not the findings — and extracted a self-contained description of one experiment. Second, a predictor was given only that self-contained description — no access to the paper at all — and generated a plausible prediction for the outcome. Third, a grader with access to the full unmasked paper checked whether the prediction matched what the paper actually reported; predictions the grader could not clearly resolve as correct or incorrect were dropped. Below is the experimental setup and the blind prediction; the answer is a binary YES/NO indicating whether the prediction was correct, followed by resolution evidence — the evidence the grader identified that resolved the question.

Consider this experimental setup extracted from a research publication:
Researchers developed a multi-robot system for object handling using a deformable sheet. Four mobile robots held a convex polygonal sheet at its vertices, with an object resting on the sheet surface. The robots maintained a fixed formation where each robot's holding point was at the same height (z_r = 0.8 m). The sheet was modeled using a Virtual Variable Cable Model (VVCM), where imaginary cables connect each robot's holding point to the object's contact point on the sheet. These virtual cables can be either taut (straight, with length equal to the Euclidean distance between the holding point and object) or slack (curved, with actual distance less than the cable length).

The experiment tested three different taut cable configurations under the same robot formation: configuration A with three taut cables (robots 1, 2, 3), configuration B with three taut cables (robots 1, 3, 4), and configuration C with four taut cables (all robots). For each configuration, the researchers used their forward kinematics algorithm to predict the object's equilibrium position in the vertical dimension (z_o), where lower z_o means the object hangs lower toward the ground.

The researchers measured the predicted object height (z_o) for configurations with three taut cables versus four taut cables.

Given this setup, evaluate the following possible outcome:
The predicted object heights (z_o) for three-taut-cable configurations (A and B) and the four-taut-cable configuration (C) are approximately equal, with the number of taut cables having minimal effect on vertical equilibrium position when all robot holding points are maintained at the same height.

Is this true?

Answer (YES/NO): NO